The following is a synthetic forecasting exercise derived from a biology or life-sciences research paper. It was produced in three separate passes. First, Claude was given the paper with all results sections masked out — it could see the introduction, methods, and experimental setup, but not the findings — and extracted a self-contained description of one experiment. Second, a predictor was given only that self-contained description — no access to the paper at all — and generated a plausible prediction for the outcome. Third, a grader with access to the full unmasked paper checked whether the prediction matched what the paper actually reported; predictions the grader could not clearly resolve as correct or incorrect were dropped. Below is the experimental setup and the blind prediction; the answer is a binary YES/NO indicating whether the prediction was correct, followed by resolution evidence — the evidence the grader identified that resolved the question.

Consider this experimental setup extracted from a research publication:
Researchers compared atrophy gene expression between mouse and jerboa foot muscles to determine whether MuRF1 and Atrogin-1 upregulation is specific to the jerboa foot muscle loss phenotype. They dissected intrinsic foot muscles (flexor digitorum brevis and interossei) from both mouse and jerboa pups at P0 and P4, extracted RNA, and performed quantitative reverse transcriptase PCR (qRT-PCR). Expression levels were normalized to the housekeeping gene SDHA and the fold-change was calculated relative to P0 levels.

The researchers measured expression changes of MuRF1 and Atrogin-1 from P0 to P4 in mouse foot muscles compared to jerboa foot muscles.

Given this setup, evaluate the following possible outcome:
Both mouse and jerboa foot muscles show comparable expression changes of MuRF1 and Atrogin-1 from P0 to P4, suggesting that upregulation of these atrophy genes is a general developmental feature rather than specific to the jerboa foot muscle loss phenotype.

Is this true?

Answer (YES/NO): NO